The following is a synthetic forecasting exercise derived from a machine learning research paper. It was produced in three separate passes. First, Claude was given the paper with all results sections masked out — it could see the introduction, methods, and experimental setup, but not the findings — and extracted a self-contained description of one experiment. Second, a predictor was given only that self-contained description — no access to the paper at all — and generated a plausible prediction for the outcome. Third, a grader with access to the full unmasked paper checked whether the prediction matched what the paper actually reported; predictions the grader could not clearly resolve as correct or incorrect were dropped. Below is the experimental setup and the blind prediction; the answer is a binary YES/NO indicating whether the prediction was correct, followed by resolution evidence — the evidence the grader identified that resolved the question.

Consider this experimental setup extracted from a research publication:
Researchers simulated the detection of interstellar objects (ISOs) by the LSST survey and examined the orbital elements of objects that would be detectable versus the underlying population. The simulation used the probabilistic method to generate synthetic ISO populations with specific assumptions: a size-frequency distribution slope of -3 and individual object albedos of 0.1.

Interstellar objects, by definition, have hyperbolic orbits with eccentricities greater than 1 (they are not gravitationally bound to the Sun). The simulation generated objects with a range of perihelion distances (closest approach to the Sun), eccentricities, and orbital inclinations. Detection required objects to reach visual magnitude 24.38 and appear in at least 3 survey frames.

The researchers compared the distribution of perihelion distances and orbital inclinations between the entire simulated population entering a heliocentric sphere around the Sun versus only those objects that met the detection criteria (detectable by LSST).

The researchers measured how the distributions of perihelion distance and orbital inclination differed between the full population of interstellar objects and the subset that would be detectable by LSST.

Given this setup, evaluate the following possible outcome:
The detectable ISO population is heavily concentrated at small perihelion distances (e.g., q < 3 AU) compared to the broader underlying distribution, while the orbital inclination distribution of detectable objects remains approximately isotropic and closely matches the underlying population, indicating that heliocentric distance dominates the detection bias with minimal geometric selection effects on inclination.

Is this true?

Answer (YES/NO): YES